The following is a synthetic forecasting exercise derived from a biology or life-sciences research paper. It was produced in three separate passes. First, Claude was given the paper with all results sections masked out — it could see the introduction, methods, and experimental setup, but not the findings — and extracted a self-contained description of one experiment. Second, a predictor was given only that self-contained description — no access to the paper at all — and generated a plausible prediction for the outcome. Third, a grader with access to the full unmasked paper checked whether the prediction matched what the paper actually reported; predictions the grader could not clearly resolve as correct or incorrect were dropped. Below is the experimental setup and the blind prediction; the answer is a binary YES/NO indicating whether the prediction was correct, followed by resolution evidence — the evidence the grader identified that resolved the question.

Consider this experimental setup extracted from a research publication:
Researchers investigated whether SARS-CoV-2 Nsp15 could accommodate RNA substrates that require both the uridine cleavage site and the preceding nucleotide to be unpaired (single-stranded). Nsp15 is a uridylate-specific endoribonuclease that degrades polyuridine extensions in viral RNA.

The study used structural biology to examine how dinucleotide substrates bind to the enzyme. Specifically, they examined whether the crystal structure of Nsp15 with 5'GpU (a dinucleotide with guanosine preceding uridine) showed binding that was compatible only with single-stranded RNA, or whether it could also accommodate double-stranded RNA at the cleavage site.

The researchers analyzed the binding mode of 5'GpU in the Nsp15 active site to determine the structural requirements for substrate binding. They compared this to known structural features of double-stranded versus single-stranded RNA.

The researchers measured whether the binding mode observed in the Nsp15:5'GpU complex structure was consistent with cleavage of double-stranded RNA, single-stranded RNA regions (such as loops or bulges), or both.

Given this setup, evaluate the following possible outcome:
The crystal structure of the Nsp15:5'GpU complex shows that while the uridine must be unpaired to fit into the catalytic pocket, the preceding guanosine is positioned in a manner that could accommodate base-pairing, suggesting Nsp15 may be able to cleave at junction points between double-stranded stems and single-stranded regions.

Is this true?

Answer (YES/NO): NO